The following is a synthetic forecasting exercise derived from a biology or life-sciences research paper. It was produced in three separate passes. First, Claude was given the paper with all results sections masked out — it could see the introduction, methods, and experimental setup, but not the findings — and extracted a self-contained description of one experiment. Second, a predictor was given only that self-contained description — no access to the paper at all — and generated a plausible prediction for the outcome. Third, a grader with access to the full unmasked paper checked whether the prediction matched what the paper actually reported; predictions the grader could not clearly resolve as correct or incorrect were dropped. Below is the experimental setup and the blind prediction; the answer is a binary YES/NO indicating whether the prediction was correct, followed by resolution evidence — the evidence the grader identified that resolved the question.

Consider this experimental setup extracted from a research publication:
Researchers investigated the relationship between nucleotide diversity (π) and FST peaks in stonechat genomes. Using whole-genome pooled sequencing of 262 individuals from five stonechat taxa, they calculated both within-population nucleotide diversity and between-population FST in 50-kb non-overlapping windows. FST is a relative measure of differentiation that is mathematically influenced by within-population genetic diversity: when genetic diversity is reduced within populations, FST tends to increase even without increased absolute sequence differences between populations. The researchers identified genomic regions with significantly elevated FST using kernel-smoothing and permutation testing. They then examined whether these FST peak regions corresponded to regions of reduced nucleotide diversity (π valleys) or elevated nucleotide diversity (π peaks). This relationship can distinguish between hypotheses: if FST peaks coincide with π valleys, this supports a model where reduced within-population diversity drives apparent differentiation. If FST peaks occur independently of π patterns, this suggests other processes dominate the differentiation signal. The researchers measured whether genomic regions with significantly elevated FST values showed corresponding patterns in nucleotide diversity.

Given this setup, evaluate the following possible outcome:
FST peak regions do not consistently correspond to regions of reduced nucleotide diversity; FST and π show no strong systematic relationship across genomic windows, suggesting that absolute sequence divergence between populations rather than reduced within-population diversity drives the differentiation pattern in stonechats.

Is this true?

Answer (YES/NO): NO